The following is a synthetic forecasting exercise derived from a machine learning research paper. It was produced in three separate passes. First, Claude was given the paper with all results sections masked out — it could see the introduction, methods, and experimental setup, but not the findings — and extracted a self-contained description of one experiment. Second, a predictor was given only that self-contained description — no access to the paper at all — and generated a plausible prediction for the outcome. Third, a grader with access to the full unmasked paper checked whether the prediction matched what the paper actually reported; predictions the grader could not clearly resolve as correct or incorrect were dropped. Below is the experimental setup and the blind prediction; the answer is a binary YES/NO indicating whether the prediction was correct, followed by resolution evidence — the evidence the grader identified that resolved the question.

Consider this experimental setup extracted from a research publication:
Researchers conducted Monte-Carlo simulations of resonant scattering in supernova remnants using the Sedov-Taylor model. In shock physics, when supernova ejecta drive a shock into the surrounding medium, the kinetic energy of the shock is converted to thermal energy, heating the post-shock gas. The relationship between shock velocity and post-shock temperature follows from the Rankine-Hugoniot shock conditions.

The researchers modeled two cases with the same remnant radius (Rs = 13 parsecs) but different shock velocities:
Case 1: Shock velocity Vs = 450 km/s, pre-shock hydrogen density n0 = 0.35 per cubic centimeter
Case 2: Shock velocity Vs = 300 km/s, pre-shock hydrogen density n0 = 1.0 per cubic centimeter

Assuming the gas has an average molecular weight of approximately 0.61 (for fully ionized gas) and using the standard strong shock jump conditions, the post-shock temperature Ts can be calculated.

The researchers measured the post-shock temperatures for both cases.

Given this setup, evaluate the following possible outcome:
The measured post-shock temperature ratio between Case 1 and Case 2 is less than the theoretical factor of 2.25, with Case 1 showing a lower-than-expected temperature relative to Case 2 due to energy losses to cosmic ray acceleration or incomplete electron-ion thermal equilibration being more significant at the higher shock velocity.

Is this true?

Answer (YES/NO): NO